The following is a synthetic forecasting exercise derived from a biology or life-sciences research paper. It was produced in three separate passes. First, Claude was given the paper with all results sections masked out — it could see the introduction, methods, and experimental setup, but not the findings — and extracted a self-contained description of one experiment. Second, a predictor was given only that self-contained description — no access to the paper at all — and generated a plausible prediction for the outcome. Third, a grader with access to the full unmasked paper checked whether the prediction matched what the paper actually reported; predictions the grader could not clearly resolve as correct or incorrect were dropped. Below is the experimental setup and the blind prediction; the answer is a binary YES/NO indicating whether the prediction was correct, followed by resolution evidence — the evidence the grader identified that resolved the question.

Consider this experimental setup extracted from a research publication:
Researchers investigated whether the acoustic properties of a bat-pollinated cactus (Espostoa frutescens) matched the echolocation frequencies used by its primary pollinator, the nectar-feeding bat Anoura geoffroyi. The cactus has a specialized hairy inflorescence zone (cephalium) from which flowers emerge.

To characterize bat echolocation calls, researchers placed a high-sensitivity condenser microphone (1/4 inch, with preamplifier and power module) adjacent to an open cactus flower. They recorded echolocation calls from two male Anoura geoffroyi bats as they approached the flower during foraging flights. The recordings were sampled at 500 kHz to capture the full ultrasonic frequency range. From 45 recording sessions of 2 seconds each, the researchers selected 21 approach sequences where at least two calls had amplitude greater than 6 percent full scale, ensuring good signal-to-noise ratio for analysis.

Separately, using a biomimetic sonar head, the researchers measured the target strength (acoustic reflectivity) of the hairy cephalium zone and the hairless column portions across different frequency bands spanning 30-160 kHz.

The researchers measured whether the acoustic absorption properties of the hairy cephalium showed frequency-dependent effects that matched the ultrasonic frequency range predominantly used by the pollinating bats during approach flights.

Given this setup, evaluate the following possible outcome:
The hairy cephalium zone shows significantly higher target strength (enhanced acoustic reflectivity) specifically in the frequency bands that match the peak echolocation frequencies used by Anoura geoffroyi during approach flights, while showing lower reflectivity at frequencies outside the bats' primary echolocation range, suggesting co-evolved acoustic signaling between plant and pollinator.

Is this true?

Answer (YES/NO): NO